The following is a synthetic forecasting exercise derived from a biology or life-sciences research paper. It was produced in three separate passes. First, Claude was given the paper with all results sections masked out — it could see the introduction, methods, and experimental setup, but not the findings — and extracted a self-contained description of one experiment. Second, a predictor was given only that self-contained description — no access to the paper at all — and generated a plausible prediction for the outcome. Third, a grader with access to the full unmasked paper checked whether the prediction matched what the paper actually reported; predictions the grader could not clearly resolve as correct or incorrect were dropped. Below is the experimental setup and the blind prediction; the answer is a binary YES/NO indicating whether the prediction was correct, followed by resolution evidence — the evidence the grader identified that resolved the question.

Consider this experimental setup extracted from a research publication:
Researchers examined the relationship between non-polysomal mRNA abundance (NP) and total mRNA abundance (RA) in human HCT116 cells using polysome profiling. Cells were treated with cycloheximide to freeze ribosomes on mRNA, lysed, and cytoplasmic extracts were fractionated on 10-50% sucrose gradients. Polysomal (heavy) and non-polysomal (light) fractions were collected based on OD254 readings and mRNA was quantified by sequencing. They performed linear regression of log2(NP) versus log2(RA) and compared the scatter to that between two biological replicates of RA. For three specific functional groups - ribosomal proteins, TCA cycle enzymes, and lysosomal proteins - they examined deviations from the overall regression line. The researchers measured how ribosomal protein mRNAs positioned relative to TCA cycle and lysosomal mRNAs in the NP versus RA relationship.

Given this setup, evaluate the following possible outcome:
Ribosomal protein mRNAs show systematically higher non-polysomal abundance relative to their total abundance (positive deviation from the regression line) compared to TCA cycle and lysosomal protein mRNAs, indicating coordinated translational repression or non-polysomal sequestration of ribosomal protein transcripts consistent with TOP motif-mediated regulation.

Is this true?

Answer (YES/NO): YES